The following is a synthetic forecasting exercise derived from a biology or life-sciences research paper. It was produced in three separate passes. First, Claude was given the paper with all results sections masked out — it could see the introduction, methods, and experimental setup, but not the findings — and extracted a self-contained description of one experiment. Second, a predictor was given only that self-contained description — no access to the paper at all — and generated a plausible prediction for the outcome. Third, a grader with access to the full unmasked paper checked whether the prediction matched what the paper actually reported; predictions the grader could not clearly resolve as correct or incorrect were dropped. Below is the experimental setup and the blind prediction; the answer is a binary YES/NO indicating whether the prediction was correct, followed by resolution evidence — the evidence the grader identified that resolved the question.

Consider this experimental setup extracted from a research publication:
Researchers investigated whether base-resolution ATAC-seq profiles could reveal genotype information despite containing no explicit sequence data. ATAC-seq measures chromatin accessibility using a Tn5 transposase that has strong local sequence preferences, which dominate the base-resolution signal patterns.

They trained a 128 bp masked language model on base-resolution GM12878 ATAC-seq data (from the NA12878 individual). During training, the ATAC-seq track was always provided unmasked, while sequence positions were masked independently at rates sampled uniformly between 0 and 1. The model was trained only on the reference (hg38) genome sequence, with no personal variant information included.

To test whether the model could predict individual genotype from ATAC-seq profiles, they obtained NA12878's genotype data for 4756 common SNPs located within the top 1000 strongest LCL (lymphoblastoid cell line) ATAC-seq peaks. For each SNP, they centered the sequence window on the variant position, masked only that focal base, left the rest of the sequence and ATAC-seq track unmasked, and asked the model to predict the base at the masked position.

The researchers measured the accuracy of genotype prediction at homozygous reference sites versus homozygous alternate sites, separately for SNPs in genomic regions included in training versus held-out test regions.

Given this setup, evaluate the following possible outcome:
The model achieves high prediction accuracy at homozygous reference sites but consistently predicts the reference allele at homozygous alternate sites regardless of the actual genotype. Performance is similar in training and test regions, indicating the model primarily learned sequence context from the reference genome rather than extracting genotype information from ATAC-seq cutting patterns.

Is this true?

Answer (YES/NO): NO